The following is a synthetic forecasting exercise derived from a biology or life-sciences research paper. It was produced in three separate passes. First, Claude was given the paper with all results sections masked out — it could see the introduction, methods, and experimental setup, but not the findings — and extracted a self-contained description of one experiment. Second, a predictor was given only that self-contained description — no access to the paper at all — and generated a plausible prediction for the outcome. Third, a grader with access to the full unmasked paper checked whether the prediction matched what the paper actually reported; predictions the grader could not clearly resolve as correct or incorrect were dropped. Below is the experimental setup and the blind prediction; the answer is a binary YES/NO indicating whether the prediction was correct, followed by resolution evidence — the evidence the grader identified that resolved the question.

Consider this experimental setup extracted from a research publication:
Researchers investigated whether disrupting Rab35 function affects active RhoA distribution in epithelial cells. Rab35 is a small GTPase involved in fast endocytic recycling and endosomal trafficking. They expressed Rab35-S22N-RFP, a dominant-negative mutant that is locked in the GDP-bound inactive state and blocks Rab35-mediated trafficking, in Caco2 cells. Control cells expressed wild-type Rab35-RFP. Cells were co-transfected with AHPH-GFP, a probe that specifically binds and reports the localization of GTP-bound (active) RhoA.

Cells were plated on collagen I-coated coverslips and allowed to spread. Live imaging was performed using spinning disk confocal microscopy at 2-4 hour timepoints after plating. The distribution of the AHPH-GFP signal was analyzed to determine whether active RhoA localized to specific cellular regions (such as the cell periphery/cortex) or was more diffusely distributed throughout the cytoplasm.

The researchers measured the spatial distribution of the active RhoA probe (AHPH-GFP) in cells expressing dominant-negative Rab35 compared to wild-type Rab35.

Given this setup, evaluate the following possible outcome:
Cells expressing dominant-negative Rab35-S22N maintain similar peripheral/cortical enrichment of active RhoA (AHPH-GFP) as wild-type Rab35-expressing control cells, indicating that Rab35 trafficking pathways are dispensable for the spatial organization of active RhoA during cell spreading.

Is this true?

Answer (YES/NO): NO